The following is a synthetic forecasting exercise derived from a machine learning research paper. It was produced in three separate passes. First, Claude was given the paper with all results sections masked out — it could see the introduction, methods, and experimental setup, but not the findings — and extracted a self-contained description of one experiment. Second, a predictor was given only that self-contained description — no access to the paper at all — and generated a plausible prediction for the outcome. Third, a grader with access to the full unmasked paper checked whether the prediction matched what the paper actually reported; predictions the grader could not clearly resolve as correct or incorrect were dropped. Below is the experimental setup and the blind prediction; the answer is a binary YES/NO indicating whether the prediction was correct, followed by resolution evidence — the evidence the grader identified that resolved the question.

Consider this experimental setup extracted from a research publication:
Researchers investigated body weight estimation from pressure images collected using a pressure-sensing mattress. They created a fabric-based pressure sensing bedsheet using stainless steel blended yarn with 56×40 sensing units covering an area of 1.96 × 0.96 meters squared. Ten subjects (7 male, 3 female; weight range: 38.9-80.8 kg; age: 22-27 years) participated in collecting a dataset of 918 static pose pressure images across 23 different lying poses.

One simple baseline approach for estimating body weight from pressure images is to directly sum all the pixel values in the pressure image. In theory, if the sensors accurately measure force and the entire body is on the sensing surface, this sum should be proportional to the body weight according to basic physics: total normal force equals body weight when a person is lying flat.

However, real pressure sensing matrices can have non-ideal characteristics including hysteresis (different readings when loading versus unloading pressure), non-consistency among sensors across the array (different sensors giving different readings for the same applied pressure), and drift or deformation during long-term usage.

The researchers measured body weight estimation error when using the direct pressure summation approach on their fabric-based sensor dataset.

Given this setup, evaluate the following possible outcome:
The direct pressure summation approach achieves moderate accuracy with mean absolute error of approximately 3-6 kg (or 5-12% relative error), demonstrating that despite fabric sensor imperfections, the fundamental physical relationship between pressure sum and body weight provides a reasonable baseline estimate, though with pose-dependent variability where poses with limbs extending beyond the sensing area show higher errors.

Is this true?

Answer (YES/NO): NO